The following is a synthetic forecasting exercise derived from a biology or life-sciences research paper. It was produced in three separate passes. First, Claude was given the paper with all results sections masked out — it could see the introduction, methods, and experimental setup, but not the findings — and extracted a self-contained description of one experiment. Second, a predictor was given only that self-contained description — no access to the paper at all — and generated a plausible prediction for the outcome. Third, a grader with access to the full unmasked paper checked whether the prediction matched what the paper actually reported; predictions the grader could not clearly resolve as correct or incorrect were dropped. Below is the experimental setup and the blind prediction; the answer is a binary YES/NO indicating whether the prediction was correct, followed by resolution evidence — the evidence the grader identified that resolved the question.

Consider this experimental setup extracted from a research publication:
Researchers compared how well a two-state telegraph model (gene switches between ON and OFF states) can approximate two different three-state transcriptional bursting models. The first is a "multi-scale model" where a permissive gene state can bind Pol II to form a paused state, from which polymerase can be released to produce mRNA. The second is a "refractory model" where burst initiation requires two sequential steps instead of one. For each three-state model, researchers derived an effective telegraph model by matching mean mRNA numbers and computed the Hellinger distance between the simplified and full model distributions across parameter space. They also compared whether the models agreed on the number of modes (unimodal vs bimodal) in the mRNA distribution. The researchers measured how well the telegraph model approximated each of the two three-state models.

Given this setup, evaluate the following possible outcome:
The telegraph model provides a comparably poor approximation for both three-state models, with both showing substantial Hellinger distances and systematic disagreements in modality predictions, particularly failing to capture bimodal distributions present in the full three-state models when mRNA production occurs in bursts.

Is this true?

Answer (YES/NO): NO